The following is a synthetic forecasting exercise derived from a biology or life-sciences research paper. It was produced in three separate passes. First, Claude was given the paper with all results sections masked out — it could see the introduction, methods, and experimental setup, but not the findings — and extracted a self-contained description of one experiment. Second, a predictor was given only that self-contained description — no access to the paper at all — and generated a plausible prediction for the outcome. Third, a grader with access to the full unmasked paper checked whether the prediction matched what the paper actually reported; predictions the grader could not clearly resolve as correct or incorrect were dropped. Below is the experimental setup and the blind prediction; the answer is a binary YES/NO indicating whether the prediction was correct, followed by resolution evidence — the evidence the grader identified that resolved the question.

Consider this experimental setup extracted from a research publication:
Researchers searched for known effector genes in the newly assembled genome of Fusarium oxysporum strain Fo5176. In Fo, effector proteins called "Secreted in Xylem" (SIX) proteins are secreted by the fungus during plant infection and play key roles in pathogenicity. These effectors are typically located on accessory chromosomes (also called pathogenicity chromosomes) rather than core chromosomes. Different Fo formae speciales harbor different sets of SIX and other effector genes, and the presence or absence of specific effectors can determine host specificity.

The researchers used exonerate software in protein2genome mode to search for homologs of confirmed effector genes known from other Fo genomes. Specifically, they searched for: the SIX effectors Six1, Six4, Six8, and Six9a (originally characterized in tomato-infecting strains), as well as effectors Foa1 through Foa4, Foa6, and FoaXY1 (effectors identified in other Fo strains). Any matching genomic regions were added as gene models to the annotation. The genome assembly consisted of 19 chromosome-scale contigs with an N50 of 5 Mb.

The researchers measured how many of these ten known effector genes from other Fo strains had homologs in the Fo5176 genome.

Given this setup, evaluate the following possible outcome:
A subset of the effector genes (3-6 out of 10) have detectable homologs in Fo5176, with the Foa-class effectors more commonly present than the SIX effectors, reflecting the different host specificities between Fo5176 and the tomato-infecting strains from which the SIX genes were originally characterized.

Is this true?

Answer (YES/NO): NO